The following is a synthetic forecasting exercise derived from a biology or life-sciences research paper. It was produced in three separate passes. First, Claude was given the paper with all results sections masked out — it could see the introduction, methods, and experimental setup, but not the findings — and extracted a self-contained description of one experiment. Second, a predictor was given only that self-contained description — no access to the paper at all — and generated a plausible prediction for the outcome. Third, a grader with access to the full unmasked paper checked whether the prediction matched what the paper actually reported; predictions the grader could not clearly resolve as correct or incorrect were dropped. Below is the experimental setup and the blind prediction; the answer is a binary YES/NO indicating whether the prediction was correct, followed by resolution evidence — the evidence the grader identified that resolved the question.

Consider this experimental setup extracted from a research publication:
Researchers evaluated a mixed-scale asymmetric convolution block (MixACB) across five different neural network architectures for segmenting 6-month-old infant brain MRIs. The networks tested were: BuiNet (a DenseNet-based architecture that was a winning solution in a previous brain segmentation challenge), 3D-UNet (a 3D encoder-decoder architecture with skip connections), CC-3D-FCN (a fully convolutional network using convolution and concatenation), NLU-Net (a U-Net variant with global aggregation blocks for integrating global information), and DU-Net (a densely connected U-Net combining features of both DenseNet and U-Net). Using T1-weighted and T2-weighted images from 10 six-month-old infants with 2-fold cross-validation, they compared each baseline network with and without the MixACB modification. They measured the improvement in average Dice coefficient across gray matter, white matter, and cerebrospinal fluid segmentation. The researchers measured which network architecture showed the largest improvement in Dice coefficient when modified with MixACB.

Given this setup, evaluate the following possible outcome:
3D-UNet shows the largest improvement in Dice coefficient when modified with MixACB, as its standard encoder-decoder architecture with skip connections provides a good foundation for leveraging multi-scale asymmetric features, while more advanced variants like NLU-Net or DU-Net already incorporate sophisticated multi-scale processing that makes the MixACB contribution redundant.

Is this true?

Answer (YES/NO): NO